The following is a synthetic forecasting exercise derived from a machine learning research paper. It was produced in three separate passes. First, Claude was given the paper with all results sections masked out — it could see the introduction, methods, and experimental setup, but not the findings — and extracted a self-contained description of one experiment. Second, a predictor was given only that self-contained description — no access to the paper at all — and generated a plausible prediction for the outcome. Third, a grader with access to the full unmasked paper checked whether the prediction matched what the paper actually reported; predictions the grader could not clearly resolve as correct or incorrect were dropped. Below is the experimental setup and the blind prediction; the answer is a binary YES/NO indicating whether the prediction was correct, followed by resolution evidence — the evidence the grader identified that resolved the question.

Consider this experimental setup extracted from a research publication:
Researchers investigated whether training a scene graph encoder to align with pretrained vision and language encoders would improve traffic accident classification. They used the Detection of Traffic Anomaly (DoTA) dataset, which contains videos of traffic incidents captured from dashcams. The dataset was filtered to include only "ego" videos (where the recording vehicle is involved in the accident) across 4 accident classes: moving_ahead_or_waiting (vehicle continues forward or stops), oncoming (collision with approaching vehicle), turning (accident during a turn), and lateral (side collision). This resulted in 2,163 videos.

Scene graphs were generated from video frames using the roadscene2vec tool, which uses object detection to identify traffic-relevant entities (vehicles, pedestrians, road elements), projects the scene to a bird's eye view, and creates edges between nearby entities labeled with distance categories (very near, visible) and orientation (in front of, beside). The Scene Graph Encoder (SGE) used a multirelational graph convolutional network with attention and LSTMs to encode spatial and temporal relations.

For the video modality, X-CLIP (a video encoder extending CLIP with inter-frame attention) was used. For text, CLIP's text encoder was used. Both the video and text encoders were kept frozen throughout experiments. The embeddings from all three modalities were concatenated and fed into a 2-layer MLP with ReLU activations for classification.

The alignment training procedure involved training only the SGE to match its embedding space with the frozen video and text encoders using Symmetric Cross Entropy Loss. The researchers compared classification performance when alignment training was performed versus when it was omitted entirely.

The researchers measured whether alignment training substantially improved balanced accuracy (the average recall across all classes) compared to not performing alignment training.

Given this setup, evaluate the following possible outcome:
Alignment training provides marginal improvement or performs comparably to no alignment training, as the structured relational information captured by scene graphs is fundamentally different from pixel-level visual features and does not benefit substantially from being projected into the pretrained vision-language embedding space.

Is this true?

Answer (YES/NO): YES